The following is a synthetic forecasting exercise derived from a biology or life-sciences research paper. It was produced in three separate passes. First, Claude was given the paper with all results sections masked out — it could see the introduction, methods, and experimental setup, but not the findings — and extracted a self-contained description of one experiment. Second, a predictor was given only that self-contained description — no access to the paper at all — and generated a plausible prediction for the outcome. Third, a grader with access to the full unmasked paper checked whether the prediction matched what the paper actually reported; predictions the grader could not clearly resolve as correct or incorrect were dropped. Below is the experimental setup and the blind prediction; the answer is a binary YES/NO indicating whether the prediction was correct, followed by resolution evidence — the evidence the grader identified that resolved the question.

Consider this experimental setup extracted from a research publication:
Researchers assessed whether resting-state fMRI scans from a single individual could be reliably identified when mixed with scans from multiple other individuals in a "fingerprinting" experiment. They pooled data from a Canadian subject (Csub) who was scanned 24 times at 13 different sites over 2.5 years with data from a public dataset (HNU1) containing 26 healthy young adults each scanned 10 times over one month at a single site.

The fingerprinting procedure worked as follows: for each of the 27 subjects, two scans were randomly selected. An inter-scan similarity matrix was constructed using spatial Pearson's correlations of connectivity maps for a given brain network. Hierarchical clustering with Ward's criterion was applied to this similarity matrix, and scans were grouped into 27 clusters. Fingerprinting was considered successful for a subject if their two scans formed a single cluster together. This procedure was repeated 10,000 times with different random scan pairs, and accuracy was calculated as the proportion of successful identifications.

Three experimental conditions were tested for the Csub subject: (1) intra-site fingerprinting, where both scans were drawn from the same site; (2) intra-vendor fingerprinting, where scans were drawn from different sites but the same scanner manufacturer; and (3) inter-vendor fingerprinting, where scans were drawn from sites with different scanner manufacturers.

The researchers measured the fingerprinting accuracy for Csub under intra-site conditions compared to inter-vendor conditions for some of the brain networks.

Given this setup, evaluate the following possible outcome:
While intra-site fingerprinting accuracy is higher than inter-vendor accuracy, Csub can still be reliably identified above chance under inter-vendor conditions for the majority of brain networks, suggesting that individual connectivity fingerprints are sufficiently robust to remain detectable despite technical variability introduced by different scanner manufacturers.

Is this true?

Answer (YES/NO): YES